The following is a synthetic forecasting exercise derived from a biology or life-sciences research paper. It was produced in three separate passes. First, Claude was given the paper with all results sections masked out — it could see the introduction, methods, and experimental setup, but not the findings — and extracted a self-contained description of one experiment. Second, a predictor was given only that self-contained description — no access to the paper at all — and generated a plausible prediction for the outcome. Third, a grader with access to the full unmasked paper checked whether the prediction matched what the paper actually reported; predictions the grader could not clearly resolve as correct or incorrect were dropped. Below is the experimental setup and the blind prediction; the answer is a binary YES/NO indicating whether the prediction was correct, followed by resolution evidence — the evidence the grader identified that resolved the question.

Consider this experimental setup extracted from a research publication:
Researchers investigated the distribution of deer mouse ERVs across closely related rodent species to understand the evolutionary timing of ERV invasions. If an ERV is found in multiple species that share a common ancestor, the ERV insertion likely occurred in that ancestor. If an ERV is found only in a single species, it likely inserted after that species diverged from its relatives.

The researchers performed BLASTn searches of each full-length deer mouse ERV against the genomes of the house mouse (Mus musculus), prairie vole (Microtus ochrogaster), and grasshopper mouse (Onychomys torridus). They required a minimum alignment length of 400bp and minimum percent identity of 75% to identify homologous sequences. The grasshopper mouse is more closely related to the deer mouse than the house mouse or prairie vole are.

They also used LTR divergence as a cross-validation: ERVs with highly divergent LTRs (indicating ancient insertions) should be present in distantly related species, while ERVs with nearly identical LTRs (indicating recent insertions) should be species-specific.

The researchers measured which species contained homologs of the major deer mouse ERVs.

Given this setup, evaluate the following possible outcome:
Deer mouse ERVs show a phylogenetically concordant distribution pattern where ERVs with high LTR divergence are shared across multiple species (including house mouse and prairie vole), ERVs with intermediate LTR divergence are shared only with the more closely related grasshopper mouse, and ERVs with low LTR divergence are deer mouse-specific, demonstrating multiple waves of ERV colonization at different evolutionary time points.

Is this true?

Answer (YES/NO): NO